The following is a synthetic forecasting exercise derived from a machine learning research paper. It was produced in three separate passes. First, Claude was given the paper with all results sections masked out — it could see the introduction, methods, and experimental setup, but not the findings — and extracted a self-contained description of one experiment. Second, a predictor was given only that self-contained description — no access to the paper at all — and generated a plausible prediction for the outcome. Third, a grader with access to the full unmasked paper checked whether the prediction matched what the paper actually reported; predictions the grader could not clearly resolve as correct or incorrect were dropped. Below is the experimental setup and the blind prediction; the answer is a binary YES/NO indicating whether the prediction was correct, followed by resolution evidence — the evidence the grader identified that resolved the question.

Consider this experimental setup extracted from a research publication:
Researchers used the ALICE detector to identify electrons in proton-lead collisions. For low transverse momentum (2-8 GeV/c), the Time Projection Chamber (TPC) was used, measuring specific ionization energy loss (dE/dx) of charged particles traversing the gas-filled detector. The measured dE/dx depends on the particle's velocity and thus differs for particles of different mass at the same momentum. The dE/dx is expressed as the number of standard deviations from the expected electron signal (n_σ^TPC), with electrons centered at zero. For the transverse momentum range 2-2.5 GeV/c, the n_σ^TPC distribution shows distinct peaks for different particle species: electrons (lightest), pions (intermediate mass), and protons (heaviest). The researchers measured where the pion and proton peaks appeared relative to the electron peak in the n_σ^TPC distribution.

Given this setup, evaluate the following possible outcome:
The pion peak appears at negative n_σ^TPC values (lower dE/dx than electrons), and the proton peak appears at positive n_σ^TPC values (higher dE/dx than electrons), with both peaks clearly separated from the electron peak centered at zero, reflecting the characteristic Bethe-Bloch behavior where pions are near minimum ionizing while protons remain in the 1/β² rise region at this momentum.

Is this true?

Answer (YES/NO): NO